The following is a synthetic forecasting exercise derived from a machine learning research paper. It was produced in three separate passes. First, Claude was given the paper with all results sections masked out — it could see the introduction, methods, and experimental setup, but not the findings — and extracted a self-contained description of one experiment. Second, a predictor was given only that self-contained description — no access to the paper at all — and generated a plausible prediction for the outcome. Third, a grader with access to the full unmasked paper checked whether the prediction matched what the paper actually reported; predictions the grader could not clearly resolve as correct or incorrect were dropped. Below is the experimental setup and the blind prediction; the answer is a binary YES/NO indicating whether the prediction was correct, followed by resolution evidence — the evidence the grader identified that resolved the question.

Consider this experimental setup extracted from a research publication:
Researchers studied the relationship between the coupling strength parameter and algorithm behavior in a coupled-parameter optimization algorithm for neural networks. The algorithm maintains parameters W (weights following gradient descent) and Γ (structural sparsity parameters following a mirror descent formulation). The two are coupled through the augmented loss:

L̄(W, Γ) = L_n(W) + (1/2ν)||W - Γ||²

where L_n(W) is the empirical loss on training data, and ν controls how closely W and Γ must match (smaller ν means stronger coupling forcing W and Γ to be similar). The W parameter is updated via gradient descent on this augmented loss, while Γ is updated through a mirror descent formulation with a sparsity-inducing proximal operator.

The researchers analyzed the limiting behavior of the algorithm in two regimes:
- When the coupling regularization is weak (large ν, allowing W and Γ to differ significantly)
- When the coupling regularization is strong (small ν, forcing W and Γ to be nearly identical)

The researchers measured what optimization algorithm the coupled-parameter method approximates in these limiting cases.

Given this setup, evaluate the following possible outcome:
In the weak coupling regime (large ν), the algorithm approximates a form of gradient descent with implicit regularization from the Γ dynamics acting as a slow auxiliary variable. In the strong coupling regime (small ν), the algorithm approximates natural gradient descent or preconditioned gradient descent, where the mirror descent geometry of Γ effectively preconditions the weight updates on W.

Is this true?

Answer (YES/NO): NO